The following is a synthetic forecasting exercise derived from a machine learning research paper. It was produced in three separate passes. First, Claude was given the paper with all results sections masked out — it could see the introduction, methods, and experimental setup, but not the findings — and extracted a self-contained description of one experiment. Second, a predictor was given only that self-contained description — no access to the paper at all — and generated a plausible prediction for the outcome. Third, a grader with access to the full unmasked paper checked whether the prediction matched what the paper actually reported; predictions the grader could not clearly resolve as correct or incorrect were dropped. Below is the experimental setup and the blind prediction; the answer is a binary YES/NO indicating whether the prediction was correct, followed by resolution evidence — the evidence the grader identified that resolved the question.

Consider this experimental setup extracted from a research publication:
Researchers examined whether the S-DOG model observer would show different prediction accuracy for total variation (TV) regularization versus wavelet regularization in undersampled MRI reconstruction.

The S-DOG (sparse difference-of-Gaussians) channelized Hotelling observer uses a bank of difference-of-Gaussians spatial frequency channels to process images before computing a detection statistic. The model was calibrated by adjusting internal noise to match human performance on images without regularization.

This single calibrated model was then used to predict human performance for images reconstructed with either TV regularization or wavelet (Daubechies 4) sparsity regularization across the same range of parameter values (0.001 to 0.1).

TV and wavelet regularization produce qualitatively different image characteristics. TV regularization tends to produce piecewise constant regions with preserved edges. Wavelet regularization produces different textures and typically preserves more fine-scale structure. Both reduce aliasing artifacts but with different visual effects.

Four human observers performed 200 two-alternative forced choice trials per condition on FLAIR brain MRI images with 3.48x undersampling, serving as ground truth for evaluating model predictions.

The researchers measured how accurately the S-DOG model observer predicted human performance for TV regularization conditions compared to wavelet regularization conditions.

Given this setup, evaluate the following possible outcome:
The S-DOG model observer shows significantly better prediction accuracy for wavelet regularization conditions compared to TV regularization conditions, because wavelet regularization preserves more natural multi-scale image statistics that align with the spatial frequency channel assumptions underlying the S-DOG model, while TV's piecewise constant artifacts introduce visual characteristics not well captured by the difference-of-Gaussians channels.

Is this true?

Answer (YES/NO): NO